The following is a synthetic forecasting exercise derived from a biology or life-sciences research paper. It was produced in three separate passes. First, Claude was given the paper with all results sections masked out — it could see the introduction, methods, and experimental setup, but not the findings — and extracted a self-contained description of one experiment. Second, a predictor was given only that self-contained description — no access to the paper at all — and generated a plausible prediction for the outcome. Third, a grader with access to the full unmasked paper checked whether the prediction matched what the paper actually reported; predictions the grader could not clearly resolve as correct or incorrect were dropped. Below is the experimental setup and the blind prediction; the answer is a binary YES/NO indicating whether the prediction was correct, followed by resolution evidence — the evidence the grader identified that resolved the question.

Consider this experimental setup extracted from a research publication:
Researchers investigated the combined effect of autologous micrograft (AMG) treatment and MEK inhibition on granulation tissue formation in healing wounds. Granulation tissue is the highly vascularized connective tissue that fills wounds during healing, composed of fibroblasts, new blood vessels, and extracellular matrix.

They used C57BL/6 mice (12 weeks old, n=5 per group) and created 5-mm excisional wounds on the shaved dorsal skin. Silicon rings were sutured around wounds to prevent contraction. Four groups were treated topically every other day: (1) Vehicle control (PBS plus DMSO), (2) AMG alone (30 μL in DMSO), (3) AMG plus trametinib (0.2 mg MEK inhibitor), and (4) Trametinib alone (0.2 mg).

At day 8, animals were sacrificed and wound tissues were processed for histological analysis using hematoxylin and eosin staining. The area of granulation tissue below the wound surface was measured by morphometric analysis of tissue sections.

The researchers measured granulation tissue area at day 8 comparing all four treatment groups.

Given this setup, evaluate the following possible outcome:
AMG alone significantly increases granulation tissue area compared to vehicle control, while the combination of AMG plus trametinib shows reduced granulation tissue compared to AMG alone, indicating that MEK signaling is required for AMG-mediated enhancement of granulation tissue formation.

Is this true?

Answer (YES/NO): YES